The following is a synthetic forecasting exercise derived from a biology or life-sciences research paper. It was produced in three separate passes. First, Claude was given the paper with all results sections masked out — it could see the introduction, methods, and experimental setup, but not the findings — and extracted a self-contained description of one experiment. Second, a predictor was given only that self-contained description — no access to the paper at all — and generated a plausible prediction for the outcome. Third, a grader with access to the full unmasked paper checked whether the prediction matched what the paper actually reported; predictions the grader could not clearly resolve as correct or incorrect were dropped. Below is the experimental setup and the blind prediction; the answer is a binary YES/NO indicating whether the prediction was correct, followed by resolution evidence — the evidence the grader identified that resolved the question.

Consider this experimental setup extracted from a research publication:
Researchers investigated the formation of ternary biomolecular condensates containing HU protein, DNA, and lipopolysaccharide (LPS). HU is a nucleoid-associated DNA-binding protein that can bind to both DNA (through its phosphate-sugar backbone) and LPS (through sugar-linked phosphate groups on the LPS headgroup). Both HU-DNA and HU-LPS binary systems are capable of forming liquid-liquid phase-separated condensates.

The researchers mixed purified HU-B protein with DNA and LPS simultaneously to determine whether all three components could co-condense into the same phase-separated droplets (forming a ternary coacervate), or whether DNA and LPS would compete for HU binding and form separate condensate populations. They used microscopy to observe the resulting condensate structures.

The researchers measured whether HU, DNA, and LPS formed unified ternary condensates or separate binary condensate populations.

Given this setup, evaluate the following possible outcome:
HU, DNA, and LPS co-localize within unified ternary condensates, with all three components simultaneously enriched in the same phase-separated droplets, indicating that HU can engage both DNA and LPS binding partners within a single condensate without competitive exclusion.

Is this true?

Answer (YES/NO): YES